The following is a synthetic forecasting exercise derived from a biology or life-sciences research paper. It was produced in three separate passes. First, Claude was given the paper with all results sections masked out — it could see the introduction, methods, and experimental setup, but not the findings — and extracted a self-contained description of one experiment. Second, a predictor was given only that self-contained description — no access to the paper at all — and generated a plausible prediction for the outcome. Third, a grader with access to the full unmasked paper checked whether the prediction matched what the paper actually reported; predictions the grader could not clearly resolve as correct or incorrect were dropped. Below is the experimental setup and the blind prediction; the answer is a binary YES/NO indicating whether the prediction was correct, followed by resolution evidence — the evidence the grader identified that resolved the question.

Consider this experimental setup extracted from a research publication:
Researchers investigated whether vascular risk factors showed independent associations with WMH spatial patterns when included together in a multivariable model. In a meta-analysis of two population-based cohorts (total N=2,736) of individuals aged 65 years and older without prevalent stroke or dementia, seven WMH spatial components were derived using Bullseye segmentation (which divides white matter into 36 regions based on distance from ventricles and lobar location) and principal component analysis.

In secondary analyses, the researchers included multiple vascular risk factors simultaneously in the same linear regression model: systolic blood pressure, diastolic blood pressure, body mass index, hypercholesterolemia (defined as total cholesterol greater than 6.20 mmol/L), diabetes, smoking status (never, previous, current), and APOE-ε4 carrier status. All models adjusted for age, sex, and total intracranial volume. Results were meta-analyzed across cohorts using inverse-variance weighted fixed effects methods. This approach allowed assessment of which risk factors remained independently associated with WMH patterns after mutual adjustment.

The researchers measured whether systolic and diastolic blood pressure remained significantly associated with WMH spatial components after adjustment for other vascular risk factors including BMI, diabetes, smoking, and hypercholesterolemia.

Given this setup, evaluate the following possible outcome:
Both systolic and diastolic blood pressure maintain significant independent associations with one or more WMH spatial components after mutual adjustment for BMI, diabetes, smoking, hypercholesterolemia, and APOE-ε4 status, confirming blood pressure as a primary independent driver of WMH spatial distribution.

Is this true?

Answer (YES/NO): YES